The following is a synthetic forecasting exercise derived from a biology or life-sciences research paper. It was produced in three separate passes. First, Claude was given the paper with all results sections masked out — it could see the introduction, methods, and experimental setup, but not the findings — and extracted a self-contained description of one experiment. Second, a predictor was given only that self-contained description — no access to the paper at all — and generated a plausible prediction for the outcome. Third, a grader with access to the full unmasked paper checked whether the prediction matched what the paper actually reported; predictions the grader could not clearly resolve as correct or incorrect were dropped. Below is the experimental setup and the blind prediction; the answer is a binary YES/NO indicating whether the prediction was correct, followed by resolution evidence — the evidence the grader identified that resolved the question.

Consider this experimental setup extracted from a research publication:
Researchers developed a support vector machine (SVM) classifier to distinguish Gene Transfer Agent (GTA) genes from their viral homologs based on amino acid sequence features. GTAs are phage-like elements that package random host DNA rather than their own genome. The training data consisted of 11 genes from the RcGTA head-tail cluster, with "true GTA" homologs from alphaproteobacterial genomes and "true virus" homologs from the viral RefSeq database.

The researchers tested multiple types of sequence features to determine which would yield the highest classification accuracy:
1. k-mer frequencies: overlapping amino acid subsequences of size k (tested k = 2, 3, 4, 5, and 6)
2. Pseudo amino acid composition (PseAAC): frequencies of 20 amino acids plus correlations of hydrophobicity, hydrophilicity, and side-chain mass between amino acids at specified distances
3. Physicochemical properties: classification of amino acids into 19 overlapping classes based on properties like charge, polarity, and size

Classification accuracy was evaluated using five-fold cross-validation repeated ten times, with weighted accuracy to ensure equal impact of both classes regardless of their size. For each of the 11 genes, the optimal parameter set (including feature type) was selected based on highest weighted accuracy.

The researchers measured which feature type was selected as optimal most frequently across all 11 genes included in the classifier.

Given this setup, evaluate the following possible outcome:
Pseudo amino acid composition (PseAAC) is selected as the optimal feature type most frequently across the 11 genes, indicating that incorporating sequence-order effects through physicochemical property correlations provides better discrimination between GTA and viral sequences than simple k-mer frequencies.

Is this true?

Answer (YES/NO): NO